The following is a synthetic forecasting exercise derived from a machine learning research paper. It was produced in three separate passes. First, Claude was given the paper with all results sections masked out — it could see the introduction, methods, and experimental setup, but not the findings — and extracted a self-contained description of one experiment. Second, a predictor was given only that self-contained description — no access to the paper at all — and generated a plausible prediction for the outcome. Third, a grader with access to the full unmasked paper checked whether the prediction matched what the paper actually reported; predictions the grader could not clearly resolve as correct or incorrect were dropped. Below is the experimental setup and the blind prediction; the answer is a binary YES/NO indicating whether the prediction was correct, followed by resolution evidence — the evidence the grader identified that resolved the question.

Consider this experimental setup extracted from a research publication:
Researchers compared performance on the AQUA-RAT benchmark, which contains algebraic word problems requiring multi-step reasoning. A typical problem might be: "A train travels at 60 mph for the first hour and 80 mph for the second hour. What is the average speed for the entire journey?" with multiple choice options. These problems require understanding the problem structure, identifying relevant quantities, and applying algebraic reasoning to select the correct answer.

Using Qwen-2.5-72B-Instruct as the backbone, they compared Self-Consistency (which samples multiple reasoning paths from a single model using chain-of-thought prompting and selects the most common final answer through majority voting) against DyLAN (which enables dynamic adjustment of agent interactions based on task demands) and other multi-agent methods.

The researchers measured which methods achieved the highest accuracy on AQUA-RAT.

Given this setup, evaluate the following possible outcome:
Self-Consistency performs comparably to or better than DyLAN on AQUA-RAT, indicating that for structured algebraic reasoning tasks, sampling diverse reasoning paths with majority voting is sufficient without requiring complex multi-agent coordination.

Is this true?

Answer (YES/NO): YES